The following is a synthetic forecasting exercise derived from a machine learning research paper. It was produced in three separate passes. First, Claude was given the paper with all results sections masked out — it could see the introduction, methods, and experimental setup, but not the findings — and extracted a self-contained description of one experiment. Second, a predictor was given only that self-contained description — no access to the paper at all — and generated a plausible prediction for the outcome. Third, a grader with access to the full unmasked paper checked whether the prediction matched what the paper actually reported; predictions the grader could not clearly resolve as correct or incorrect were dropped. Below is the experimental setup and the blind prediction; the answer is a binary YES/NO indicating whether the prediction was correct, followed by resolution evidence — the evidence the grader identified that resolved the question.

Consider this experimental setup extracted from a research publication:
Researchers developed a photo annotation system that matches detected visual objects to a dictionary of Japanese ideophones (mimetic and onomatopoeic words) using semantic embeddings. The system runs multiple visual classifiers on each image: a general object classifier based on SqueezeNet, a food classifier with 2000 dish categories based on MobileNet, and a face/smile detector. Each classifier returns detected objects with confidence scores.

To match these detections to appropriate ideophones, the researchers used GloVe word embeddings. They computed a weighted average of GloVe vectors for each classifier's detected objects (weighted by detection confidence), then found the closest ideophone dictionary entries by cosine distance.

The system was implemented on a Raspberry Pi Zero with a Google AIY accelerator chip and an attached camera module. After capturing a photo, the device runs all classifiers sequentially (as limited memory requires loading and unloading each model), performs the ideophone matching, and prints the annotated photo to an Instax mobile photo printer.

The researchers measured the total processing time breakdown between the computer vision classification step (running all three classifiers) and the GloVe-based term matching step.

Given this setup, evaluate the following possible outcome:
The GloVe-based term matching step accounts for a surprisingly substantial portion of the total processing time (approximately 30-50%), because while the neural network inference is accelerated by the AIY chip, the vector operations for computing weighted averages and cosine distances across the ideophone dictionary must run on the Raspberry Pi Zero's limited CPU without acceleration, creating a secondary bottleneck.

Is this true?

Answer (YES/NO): NO